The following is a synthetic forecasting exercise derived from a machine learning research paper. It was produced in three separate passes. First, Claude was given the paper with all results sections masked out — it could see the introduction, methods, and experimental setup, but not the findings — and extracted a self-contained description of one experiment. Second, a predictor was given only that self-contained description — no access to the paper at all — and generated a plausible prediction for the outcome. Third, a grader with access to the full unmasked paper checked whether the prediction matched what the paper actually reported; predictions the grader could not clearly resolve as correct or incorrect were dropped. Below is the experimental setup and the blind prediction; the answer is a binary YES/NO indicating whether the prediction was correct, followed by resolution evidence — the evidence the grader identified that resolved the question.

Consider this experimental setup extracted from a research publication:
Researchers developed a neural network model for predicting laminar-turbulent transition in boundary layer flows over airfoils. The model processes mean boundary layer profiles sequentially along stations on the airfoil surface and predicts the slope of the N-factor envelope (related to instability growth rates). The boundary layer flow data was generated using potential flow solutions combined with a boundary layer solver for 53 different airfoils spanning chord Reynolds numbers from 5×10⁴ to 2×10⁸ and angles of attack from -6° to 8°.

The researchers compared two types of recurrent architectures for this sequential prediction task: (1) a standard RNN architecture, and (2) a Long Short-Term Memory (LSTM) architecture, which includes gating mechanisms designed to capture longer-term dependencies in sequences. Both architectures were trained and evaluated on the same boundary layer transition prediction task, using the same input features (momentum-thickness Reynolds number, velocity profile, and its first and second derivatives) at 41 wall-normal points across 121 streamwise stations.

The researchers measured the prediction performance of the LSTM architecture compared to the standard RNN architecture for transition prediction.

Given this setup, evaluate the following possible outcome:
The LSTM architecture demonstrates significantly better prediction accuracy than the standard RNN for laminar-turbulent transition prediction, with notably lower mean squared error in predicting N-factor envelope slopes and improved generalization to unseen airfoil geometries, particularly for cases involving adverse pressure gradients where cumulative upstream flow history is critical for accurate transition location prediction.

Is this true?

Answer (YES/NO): NO